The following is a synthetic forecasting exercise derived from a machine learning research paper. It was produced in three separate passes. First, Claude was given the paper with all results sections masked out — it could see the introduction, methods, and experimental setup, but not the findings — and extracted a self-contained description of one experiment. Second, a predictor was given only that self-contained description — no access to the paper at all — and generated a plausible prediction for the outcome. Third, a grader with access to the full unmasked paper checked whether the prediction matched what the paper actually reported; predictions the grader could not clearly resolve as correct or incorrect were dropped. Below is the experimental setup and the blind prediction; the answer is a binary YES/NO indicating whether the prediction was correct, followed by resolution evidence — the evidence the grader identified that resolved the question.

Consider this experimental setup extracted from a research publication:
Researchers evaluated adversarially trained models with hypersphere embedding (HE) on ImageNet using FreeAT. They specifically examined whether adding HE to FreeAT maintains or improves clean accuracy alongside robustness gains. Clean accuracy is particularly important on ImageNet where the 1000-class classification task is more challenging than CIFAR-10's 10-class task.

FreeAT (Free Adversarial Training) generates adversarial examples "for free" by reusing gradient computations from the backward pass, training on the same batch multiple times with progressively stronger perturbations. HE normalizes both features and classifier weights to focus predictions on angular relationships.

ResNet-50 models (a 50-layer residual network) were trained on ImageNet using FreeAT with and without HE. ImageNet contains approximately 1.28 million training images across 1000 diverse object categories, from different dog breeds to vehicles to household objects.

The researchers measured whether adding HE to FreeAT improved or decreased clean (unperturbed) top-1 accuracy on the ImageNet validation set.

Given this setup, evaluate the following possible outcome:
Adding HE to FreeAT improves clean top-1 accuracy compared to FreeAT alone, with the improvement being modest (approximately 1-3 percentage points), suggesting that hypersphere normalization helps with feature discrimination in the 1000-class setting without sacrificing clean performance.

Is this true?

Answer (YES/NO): YES